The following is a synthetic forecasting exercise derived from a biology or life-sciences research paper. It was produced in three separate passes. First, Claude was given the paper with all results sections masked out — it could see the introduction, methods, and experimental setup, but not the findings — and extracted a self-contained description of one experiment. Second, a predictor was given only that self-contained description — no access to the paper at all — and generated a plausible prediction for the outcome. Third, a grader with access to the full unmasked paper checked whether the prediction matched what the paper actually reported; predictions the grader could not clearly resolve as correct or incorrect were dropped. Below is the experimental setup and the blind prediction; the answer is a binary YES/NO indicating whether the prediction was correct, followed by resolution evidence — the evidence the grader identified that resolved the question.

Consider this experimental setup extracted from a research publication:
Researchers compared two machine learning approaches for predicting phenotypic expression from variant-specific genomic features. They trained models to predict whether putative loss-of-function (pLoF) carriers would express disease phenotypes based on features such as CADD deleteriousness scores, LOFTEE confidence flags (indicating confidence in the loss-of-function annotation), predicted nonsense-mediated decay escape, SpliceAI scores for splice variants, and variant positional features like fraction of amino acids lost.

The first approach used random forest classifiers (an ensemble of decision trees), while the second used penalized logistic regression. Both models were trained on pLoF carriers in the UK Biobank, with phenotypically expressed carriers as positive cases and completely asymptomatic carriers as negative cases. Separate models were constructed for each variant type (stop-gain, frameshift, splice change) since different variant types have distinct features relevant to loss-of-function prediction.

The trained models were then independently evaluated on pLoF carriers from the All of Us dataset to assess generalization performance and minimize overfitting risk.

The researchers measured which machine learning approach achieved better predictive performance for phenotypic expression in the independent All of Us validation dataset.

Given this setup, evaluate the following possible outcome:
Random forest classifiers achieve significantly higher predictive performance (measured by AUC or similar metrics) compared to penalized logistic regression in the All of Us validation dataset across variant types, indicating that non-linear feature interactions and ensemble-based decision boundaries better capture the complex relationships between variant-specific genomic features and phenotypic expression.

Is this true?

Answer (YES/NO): NO